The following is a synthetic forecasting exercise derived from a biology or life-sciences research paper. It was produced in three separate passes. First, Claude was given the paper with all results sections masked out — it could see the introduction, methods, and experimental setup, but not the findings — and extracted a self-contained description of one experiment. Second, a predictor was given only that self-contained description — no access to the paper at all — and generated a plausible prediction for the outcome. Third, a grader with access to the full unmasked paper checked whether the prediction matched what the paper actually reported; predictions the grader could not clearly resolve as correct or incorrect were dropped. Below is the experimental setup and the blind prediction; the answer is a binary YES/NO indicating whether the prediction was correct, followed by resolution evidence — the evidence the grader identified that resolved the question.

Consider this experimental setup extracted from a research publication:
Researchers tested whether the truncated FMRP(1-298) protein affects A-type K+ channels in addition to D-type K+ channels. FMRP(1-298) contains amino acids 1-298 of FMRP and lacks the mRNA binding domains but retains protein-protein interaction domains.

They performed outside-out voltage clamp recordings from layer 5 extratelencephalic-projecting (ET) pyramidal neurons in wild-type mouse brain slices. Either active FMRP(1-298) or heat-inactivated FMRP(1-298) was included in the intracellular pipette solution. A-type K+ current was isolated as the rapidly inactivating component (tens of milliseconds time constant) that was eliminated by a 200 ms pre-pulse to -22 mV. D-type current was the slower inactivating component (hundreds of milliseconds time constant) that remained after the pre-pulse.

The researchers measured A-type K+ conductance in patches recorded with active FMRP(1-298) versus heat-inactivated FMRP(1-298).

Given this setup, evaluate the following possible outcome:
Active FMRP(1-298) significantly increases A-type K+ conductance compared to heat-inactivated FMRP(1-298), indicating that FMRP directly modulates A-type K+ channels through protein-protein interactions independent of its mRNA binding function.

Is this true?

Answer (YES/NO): NO